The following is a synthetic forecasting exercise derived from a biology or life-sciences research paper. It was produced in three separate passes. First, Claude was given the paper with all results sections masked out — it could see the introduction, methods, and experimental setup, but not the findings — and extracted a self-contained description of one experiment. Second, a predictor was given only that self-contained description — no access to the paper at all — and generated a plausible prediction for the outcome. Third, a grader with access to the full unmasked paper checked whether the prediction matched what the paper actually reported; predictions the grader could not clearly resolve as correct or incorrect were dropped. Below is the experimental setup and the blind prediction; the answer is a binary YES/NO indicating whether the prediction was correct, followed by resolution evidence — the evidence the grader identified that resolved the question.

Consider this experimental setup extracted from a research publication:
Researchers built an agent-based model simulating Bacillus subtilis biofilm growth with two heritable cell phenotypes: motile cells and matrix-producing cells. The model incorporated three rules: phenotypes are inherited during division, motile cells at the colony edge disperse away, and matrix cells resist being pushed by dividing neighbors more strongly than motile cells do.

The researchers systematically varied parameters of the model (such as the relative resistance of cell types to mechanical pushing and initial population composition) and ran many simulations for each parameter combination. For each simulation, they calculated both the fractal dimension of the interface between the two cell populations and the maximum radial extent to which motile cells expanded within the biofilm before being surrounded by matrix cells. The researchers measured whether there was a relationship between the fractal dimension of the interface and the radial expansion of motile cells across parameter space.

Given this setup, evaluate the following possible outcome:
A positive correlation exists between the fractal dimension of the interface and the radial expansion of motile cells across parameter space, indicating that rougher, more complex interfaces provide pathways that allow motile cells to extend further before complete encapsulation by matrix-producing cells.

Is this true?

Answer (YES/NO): YES